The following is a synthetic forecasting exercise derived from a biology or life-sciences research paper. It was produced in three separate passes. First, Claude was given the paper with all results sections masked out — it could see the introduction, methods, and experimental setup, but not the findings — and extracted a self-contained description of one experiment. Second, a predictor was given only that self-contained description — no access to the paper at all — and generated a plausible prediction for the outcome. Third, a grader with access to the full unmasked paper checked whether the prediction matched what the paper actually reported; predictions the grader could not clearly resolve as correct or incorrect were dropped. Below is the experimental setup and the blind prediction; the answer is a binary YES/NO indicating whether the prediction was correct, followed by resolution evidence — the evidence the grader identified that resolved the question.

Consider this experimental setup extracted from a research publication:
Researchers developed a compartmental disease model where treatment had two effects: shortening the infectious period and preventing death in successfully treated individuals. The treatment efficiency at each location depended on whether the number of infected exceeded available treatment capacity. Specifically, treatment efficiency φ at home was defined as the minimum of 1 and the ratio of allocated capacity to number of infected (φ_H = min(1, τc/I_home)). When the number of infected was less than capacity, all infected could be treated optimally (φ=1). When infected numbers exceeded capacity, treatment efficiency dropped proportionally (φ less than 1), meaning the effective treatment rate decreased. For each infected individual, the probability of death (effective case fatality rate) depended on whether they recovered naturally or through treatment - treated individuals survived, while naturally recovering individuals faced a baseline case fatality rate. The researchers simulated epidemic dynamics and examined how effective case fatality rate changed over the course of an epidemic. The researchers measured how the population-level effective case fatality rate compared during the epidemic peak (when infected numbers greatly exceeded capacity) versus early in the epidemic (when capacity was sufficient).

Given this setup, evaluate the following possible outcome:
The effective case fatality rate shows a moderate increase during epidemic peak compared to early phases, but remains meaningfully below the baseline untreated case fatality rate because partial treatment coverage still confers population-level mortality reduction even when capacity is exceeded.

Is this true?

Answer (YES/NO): NO